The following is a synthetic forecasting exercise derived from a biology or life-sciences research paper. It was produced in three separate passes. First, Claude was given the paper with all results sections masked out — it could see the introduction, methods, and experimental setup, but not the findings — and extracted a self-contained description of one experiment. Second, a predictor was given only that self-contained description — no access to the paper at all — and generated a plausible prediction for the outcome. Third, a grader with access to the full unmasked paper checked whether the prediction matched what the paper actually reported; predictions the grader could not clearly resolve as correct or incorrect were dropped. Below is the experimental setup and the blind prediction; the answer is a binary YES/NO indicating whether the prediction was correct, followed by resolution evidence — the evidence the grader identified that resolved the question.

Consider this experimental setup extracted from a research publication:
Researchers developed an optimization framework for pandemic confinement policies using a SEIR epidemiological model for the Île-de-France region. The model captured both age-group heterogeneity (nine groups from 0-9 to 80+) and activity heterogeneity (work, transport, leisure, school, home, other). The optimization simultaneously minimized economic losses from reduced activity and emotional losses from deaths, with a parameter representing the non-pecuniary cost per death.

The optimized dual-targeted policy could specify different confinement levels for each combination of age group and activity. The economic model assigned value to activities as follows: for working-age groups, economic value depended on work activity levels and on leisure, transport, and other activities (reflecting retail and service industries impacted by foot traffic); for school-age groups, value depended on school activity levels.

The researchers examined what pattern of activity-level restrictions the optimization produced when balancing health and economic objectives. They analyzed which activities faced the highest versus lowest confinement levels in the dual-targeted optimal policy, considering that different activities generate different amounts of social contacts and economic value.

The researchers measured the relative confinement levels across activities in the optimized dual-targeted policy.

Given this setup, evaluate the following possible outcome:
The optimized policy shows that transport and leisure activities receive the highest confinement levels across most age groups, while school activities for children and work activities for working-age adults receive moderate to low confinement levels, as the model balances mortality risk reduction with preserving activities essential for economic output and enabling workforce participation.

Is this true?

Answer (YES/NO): NO